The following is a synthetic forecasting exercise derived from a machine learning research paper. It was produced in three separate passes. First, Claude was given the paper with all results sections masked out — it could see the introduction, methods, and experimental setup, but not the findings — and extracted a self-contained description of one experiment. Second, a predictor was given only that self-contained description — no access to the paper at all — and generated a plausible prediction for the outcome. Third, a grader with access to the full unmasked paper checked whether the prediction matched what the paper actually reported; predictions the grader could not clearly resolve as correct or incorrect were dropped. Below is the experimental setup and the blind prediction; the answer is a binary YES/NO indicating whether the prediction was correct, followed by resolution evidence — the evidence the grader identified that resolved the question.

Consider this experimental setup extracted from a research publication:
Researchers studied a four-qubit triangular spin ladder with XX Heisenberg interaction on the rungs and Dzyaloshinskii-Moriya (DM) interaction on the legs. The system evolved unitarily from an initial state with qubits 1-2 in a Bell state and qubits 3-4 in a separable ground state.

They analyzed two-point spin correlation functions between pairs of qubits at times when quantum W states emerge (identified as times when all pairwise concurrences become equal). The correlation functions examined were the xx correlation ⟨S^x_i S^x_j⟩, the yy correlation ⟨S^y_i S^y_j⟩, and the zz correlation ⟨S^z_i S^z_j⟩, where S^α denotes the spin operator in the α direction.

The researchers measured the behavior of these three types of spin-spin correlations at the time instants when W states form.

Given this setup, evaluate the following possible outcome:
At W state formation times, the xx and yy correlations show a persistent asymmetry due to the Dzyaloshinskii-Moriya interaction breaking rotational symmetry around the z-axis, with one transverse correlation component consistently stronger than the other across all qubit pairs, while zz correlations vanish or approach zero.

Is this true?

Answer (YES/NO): NO